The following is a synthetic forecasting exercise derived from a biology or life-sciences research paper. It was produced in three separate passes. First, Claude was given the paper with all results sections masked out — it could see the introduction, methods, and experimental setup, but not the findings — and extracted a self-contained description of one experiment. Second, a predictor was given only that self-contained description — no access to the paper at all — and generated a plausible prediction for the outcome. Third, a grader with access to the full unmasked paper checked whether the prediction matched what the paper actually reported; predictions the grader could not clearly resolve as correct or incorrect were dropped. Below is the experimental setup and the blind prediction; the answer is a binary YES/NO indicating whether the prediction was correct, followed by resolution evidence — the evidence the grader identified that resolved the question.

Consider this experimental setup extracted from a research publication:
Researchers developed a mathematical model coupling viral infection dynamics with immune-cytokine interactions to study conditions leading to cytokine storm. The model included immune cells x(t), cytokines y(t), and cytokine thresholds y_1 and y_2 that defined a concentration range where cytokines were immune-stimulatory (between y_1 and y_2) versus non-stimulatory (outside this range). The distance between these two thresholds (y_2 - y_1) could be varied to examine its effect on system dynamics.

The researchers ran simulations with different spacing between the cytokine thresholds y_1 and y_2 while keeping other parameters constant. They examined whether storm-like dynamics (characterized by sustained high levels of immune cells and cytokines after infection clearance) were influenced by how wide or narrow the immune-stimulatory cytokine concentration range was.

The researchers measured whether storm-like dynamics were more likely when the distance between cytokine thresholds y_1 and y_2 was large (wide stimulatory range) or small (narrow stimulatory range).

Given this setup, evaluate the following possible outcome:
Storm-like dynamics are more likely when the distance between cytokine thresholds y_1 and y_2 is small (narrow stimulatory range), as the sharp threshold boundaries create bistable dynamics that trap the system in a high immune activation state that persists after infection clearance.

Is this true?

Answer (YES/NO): NO